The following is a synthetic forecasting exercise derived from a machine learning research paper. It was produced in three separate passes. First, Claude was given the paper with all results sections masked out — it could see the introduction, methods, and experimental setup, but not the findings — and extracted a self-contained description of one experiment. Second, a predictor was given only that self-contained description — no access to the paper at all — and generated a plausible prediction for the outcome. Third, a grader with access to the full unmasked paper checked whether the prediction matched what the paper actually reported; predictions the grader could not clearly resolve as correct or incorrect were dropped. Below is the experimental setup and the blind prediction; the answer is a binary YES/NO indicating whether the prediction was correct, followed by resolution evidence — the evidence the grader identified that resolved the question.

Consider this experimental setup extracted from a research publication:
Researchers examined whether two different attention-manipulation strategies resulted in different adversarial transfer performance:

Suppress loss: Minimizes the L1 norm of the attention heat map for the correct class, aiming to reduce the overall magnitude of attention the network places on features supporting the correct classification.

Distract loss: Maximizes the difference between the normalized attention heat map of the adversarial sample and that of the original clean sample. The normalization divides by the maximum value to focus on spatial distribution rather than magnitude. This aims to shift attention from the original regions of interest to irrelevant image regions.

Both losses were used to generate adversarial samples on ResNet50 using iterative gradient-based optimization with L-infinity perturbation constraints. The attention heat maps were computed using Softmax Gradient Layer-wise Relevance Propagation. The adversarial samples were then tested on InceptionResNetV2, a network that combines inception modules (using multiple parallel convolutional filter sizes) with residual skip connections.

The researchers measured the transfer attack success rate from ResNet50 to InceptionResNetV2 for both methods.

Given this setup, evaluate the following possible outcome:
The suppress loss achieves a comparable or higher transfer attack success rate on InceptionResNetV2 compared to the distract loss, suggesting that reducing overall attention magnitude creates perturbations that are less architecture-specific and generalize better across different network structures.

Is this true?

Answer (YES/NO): YES